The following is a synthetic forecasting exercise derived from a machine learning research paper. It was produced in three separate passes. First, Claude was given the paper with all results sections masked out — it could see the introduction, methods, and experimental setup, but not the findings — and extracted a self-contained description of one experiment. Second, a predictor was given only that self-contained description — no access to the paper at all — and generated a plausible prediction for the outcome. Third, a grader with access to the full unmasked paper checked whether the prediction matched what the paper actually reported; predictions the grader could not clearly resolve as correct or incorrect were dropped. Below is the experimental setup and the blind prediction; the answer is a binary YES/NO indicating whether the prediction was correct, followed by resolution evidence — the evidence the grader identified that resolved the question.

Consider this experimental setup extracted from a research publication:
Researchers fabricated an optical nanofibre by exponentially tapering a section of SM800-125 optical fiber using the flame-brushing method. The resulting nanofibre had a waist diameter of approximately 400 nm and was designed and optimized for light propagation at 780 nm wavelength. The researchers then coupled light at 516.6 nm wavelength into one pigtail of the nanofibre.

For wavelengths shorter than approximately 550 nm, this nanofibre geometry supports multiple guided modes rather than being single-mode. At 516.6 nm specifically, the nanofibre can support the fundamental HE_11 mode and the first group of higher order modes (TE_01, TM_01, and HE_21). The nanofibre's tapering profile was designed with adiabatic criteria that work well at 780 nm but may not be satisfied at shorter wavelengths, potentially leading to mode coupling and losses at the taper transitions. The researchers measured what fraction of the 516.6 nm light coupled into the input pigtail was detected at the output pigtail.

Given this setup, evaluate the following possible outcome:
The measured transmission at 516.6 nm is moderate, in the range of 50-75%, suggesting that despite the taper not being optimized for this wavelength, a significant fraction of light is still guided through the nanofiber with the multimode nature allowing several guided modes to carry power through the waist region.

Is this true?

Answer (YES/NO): NO